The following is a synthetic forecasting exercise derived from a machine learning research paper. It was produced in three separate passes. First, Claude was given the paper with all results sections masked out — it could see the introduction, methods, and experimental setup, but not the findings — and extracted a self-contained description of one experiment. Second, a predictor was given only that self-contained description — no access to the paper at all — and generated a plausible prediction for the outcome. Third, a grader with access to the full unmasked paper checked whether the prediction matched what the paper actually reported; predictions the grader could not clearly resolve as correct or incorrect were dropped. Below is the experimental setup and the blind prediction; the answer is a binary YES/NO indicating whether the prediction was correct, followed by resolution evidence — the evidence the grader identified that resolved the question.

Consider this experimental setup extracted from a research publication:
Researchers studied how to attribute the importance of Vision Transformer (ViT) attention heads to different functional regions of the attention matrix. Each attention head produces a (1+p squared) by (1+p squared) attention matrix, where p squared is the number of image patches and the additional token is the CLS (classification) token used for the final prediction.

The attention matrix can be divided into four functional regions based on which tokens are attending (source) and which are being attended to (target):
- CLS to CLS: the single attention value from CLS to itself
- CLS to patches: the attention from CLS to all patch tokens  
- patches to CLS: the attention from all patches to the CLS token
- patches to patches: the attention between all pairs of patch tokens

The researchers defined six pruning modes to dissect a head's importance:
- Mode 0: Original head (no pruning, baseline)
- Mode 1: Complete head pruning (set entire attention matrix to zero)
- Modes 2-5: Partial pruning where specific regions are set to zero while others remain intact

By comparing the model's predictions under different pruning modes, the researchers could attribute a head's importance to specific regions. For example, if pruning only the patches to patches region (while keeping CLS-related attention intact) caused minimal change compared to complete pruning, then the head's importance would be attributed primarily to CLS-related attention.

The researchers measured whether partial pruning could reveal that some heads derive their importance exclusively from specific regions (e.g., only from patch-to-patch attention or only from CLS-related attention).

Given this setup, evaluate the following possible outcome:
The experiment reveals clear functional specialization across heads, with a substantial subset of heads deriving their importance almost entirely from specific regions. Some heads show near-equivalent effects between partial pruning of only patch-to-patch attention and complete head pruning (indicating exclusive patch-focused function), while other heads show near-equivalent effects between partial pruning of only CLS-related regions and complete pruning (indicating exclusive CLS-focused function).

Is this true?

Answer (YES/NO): YES